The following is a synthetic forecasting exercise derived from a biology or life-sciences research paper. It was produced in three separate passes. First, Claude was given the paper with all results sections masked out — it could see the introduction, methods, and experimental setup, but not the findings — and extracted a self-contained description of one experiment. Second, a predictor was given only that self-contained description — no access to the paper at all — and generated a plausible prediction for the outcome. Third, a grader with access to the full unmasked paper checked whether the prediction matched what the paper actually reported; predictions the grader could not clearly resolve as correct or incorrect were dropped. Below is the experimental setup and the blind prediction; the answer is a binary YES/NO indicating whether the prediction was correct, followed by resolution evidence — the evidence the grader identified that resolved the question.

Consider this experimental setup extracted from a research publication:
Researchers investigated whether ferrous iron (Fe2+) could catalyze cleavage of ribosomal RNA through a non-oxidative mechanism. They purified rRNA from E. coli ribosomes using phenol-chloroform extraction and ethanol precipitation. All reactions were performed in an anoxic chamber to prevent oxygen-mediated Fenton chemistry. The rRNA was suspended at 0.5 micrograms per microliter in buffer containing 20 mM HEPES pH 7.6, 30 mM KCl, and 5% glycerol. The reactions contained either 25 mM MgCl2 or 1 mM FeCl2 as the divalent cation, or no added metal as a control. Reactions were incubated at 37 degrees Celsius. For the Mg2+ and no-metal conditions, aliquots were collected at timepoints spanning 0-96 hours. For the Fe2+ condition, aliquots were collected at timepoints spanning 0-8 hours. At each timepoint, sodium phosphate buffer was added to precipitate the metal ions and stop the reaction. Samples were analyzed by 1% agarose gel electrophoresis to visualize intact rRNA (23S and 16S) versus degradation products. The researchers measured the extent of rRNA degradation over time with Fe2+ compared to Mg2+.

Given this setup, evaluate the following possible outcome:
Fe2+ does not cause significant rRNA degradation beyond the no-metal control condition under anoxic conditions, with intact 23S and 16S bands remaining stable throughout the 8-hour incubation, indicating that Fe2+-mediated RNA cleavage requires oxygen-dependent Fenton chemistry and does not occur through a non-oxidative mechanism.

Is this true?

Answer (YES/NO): NO